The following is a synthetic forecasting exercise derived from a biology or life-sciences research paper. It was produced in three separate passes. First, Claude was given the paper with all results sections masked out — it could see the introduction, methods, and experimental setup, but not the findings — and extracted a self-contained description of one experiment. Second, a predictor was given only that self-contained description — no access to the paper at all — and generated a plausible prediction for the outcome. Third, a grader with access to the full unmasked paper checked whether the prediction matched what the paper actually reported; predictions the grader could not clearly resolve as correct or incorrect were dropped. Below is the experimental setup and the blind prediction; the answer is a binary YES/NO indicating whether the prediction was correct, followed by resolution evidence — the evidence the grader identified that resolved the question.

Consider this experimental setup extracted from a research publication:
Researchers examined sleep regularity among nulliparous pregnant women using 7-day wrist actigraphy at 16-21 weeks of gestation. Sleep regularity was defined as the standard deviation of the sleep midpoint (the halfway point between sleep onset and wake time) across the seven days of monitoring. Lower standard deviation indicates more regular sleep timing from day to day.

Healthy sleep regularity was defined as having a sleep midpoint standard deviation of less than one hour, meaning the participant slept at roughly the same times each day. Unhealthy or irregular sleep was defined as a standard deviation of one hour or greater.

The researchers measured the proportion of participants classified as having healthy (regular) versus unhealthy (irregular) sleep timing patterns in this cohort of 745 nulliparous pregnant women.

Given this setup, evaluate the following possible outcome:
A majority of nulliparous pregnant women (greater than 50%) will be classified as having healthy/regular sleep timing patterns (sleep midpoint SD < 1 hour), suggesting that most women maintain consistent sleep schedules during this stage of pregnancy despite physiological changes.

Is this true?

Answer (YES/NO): YES